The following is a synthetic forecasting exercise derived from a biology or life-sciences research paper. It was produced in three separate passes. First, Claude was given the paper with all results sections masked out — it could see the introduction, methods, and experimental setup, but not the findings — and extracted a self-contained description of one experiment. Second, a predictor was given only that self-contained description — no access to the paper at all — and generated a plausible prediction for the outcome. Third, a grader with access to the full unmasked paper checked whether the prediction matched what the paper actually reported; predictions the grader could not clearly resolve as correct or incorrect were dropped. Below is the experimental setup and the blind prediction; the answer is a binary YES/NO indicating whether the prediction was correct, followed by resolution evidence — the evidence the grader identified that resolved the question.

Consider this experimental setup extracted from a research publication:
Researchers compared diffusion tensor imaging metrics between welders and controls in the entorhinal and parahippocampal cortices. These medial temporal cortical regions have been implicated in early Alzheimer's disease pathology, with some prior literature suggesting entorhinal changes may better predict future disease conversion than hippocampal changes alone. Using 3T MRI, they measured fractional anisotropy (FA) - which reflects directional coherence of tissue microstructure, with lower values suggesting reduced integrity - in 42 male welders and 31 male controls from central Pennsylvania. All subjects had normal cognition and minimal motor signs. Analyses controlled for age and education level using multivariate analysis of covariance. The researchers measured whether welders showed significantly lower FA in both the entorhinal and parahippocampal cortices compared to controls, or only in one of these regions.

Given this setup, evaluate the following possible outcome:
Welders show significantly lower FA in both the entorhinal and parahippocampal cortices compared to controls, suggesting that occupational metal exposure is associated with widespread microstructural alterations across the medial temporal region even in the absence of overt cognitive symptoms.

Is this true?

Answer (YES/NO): YES